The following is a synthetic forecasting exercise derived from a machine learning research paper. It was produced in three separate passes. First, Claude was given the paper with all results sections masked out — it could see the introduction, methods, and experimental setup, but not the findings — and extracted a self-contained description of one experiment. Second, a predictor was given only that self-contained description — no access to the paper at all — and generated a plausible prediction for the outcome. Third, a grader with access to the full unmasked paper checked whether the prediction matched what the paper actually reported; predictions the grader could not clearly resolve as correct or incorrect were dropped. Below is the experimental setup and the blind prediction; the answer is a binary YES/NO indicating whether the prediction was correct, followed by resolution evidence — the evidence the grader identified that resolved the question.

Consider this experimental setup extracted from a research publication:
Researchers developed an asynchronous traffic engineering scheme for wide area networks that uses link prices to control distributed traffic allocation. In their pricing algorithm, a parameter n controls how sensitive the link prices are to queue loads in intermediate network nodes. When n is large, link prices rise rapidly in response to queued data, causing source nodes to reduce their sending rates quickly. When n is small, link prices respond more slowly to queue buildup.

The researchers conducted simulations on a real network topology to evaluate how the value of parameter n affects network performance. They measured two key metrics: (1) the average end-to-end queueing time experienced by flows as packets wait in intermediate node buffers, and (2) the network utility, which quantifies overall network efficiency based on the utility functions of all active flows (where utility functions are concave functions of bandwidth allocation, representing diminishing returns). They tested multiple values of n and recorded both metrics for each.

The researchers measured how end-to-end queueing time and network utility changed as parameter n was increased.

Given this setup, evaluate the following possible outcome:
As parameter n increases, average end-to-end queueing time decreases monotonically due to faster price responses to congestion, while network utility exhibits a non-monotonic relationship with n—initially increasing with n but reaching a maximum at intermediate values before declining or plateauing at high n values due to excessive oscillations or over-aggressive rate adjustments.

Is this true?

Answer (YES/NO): NO